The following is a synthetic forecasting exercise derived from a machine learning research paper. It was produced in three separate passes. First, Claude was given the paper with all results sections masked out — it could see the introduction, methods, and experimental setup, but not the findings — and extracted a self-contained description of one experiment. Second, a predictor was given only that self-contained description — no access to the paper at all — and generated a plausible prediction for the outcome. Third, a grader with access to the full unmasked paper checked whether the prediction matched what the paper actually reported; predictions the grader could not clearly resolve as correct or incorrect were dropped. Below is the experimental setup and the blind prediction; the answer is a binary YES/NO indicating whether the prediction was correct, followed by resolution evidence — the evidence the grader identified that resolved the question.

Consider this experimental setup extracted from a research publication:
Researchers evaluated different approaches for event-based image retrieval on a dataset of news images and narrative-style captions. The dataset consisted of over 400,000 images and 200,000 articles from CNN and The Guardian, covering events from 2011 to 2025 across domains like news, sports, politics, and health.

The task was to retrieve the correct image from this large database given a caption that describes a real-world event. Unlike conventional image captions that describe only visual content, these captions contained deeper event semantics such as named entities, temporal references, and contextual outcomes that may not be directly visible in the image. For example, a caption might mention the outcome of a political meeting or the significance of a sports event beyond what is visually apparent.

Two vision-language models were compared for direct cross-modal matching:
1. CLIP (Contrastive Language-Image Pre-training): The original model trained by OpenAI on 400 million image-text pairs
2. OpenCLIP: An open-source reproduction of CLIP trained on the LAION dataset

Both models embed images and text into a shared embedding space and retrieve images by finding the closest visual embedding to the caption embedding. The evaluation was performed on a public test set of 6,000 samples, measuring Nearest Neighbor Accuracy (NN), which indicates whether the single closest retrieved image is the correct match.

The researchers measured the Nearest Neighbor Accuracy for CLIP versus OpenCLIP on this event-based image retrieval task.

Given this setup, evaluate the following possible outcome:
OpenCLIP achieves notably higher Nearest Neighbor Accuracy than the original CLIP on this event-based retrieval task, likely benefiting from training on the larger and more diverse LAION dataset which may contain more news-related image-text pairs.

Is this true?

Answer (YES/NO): NO